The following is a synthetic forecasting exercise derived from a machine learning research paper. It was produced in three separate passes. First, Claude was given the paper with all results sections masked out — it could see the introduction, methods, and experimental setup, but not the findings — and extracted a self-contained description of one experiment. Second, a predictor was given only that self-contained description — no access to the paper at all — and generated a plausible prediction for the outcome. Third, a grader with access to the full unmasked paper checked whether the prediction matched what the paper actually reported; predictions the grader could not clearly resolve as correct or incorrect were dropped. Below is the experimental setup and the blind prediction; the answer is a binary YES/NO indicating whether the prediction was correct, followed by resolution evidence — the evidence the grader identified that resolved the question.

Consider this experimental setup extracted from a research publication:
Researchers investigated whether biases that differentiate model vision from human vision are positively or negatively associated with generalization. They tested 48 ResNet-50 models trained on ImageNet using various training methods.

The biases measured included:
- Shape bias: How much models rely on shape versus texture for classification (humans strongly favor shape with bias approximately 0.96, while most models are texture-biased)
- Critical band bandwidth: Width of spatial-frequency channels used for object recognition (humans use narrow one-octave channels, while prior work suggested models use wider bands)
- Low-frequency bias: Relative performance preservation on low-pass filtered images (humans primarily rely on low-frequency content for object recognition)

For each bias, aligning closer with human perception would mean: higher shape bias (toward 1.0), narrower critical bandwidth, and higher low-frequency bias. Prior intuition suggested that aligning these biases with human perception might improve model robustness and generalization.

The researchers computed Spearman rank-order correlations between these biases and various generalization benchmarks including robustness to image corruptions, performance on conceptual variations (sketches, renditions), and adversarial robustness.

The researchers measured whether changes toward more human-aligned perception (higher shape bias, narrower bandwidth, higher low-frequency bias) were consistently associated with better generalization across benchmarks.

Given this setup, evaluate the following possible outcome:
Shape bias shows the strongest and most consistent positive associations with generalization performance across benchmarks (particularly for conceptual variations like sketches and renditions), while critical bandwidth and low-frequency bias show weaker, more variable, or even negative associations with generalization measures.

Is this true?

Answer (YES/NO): NO